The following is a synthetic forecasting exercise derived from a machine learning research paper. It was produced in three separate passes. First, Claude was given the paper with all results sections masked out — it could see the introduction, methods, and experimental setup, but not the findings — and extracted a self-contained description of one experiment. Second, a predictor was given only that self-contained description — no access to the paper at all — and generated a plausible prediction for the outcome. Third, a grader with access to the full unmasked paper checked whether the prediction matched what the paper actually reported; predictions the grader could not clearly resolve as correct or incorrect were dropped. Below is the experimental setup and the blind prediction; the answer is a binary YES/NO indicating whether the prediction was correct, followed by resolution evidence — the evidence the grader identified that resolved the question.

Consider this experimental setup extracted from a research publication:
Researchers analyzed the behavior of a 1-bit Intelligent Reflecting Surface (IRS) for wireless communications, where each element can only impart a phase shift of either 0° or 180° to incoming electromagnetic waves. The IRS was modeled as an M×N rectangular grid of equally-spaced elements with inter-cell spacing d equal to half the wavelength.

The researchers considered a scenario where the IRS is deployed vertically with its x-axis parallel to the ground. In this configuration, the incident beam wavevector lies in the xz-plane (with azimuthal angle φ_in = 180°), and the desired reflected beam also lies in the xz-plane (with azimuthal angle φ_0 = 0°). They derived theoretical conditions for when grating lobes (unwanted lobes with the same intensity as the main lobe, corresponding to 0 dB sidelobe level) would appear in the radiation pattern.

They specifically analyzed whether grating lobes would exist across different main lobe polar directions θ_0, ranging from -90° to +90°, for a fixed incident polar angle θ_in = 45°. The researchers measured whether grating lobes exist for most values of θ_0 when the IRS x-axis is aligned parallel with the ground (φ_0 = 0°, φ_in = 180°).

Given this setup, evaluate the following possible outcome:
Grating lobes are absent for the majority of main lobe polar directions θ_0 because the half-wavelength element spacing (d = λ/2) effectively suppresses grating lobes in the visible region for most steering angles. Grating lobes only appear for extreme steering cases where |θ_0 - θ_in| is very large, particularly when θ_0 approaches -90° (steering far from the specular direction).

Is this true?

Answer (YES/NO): NO